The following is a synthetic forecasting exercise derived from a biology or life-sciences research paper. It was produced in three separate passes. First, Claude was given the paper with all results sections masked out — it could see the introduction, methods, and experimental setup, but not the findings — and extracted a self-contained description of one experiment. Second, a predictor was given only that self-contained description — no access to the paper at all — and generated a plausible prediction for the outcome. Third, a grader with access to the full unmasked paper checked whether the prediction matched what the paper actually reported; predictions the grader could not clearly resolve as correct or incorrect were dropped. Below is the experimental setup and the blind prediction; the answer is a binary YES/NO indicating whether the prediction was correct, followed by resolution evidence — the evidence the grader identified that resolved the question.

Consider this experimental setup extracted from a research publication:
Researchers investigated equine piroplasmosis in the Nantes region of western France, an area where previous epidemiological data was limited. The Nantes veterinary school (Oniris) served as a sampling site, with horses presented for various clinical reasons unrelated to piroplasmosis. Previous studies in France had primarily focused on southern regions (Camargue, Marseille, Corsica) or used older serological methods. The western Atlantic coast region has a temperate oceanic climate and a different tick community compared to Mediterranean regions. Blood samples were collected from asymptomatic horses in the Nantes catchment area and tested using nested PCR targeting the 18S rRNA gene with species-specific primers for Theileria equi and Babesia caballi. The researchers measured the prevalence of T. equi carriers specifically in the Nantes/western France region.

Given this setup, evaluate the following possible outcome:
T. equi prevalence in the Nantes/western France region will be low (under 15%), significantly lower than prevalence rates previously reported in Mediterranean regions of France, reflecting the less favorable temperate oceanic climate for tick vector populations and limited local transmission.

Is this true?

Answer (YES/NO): NO